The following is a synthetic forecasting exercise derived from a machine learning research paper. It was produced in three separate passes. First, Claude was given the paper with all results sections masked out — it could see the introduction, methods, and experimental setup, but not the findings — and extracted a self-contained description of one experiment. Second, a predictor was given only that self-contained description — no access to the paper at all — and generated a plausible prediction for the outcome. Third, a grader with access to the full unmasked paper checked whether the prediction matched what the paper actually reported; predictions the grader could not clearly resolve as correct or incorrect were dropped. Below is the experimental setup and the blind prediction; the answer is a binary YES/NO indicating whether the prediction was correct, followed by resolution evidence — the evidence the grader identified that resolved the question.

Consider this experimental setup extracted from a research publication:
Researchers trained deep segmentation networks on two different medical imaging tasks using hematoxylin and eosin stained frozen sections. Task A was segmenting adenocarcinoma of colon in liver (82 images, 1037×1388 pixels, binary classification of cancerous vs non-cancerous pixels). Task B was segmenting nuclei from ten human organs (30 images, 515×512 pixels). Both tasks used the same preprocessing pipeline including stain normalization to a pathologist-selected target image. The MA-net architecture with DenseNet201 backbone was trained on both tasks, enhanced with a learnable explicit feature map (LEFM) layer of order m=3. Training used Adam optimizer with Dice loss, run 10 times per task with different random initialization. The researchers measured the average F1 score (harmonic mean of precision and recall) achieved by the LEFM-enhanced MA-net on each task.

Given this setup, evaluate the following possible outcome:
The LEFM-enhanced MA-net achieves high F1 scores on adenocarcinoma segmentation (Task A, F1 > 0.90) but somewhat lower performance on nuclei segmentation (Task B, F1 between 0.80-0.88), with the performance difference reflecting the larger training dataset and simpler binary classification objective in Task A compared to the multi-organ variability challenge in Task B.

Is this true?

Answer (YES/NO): NO